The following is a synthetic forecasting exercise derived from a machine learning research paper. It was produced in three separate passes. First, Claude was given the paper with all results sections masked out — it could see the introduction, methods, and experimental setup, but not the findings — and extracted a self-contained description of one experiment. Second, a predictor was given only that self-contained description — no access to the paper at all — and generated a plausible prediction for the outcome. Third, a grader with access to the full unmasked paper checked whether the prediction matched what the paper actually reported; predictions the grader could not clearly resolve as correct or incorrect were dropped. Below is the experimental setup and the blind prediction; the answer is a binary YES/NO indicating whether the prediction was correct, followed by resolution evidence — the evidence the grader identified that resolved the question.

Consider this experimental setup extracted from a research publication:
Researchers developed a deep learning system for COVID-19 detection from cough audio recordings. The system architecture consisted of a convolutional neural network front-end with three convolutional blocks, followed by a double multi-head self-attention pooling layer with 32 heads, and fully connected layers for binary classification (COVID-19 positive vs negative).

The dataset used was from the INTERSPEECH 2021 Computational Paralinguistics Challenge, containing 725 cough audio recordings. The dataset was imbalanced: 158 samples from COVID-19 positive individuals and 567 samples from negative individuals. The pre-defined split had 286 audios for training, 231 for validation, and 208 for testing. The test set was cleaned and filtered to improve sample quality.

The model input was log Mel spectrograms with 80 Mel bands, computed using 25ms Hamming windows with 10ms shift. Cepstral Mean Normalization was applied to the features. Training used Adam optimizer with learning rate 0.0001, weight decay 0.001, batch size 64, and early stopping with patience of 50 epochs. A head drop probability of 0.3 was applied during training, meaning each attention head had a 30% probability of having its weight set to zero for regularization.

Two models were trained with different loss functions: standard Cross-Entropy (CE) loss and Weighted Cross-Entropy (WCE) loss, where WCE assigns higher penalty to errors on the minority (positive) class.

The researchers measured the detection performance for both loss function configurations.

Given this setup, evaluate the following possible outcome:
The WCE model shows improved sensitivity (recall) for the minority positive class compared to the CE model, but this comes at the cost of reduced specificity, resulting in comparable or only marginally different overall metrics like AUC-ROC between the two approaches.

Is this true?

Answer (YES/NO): NO